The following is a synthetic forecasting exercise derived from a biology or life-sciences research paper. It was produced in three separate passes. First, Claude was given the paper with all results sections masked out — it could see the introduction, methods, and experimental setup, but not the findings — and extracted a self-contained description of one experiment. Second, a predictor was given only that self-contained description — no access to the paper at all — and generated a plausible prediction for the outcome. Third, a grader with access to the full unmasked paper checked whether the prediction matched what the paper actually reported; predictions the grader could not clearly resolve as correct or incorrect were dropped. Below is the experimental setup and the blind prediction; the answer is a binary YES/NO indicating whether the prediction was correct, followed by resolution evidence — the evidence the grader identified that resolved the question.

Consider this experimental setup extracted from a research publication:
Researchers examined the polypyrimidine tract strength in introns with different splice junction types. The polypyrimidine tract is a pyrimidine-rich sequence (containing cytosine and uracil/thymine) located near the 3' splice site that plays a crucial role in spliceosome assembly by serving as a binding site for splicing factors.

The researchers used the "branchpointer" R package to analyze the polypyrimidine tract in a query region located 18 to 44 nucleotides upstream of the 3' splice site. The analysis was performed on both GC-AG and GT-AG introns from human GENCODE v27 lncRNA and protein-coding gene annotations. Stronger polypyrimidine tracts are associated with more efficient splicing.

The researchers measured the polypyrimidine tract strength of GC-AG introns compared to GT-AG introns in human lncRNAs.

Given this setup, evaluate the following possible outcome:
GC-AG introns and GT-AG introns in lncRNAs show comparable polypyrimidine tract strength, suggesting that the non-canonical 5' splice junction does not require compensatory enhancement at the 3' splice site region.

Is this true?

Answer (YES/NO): NO